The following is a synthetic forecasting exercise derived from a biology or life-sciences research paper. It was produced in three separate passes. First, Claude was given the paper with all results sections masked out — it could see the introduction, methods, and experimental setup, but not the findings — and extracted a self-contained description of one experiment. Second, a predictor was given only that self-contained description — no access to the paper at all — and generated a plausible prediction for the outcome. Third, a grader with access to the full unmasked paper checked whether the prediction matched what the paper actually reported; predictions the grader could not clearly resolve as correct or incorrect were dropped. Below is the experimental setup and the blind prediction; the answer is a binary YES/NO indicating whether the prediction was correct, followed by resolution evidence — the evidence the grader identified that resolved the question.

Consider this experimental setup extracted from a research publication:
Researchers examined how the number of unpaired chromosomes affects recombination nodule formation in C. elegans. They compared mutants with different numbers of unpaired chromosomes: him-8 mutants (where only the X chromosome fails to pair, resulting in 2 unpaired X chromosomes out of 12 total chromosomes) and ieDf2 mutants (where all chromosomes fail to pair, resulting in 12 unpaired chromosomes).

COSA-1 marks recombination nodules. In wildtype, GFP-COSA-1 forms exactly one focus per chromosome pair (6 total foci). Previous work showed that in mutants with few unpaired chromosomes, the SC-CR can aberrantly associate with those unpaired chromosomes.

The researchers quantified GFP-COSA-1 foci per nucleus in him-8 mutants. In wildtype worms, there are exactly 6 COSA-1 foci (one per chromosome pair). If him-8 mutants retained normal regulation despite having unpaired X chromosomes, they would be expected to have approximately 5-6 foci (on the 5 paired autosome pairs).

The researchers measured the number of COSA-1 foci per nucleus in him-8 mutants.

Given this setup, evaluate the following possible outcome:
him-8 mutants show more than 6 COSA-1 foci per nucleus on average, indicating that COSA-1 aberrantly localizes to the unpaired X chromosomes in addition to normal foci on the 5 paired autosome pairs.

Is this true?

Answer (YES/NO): NO